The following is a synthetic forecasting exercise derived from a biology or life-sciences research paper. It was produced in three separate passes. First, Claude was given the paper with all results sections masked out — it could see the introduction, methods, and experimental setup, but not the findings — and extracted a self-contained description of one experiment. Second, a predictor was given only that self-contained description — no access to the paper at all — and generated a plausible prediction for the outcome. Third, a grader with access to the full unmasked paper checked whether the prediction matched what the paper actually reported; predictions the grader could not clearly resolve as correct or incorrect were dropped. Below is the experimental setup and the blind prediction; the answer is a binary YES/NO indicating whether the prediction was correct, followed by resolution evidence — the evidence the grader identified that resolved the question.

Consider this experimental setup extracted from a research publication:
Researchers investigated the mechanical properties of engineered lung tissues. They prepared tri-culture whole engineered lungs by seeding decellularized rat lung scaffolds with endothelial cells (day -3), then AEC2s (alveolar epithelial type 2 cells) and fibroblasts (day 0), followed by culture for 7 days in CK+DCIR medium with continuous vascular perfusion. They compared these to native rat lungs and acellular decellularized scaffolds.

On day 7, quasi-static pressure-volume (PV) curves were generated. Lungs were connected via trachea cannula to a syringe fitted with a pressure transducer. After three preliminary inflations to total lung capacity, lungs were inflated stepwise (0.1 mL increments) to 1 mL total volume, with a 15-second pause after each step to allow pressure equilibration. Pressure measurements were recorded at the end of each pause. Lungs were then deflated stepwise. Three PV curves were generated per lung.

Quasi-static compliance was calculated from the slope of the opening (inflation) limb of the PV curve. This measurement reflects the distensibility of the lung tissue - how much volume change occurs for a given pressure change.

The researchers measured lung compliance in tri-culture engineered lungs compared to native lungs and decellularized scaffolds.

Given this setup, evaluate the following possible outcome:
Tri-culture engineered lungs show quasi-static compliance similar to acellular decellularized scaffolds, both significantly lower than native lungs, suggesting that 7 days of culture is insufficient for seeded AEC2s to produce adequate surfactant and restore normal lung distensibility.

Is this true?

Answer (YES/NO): NO